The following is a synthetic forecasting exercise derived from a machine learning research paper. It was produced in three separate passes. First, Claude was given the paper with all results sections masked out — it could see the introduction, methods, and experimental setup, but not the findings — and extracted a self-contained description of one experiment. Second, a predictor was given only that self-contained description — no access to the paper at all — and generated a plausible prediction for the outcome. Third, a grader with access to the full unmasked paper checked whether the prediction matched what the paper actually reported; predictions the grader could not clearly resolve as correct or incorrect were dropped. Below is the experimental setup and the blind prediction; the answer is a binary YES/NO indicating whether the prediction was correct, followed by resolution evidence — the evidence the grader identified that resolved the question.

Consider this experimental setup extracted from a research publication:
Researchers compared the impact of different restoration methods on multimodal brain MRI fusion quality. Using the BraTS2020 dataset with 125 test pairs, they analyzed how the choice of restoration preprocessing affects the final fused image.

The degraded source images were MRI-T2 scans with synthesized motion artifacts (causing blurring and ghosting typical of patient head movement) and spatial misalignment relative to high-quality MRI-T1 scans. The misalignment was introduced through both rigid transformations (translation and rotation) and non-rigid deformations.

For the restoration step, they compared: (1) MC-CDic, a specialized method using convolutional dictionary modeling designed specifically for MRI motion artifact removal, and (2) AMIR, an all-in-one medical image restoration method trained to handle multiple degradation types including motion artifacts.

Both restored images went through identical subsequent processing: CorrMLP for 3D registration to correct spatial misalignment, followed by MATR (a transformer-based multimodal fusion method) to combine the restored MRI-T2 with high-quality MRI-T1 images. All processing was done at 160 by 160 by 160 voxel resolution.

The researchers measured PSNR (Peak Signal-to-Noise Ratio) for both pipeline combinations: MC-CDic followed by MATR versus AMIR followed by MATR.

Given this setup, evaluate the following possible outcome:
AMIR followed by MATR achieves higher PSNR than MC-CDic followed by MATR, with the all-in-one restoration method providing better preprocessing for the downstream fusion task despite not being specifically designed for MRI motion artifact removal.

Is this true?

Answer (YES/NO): NO